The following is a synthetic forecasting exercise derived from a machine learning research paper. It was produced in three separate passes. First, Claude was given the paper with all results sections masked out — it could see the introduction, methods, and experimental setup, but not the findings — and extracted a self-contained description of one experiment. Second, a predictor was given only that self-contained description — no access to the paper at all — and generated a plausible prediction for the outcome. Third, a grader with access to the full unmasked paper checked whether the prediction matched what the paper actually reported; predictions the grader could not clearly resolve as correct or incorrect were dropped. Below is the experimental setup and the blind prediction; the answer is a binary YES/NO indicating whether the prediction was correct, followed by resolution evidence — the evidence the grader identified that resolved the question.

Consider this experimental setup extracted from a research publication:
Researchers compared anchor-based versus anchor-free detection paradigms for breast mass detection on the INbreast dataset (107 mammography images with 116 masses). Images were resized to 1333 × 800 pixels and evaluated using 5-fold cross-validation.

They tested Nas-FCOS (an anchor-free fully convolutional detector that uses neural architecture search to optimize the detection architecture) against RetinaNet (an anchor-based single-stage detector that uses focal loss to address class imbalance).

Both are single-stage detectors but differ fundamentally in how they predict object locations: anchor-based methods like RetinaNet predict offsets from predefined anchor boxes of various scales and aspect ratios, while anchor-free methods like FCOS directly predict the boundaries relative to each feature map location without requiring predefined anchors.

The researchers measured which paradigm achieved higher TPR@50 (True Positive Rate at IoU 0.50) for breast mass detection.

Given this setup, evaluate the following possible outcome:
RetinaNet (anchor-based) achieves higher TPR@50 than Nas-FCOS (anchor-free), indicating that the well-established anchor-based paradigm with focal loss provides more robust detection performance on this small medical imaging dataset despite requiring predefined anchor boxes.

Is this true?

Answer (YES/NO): NO